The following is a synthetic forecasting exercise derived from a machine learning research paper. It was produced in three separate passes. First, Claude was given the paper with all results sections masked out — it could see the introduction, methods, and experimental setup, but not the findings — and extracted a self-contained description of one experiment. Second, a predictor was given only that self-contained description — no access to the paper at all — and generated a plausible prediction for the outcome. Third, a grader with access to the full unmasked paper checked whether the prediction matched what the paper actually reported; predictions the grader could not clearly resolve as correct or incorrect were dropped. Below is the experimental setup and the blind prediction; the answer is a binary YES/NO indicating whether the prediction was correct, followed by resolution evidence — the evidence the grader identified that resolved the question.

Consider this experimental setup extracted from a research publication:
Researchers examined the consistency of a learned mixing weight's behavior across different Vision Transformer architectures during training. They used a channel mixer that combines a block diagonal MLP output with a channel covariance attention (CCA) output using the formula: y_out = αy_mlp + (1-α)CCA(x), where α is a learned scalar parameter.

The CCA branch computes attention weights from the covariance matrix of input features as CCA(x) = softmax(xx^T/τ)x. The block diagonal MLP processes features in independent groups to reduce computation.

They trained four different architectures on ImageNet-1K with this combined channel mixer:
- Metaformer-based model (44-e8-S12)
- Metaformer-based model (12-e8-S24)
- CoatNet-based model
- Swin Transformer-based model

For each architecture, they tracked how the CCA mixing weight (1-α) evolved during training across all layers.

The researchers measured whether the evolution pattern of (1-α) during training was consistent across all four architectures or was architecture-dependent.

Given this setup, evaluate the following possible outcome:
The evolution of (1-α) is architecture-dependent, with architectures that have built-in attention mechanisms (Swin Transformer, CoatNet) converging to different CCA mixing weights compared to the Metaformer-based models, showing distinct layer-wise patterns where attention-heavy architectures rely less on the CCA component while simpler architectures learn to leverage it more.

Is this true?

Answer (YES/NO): NO